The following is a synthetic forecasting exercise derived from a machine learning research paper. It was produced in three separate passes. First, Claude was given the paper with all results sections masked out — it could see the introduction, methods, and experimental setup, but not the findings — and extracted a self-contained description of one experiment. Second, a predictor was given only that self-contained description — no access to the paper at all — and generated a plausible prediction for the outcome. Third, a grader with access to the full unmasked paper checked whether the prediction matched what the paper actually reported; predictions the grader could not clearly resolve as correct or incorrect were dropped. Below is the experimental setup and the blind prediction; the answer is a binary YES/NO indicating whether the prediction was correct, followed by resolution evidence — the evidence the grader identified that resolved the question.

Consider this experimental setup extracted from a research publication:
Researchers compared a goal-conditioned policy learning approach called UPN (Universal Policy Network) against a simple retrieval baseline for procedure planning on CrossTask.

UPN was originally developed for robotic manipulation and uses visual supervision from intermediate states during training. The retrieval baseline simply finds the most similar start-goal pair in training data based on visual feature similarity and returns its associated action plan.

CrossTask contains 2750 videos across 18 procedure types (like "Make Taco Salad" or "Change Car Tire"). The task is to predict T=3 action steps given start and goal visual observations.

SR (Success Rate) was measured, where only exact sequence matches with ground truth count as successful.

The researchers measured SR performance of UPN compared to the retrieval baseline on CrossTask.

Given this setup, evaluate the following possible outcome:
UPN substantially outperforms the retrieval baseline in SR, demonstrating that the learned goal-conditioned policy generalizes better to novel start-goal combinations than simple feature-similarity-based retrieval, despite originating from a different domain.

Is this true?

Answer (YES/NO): NO